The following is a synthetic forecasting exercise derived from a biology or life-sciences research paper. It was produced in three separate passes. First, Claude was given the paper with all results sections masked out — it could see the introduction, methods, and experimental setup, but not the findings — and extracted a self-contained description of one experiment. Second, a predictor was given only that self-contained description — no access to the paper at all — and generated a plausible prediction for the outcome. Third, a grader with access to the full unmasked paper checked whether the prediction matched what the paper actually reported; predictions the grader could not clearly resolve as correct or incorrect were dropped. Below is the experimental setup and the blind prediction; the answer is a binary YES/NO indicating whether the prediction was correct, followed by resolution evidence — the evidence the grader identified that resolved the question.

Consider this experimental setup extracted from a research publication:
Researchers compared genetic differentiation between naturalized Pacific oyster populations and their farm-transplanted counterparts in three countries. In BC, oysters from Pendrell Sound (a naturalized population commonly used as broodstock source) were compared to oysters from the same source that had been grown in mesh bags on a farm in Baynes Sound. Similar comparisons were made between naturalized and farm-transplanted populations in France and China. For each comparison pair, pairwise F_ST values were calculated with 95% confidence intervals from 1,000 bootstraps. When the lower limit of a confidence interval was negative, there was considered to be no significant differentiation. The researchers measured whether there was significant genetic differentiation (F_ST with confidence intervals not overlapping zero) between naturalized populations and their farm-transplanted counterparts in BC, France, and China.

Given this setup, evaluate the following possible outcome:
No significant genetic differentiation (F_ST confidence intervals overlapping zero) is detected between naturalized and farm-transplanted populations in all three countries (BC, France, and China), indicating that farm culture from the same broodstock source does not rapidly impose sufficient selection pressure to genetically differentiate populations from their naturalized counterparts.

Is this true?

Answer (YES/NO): YES